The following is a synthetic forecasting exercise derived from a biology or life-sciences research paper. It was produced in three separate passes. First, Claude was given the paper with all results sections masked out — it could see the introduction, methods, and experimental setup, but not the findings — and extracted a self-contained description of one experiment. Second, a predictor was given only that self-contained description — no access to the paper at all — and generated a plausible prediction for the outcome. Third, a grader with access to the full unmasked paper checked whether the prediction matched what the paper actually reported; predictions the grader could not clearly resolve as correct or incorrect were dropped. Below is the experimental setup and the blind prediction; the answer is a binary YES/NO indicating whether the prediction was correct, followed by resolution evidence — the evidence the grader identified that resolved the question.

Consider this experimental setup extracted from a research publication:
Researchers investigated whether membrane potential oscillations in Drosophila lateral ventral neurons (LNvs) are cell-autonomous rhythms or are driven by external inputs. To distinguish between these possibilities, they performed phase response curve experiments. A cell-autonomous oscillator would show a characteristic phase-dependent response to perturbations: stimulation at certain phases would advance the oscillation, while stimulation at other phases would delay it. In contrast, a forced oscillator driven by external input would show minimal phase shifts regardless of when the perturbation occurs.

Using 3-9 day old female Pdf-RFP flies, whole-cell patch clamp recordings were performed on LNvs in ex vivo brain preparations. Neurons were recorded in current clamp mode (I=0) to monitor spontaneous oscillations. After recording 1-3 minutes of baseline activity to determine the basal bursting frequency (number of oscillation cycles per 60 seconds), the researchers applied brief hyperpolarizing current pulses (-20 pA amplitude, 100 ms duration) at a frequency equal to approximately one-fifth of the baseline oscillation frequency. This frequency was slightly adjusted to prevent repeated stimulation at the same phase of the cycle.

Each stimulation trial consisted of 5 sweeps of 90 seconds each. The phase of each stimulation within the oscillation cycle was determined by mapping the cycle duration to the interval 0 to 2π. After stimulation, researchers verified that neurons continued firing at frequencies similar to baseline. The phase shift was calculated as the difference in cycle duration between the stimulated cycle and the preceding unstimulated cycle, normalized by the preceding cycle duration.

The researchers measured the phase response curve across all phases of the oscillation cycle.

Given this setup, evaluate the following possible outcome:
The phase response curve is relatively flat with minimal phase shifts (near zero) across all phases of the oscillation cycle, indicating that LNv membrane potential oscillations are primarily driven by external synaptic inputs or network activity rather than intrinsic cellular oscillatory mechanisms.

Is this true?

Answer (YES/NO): YES